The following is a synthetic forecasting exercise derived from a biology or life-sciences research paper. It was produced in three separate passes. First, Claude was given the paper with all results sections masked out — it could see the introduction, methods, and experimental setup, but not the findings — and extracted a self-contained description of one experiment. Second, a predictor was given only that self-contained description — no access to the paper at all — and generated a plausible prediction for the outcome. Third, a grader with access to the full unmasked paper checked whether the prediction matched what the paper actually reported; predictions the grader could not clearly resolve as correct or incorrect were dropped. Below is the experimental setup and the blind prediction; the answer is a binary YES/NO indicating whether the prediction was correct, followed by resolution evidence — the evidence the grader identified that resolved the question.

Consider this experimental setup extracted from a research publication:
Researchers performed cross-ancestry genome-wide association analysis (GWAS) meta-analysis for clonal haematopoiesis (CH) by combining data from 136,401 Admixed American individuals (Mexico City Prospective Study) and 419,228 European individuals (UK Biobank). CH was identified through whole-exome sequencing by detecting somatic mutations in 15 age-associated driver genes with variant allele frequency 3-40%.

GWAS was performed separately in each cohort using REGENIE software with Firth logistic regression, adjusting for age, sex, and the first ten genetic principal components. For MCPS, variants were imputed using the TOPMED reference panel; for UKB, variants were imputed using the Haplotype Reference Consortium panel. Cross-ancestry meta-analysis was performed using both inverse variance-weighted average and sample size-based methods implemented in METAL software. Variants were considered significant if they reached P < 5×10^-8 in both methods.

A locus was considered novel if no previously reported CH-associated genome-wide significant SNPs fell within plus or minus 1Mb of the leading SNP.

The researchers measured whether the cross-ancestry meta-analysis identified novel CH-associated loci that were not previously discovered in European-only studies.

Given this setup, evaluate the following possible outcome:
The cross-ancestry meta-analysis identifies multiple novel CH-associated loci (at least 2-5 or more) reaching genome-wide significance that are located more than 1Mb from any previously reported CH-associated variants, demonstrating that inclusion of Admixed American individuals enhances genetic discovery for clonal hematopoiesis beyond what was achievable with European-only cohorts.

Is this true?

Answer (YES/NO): YES